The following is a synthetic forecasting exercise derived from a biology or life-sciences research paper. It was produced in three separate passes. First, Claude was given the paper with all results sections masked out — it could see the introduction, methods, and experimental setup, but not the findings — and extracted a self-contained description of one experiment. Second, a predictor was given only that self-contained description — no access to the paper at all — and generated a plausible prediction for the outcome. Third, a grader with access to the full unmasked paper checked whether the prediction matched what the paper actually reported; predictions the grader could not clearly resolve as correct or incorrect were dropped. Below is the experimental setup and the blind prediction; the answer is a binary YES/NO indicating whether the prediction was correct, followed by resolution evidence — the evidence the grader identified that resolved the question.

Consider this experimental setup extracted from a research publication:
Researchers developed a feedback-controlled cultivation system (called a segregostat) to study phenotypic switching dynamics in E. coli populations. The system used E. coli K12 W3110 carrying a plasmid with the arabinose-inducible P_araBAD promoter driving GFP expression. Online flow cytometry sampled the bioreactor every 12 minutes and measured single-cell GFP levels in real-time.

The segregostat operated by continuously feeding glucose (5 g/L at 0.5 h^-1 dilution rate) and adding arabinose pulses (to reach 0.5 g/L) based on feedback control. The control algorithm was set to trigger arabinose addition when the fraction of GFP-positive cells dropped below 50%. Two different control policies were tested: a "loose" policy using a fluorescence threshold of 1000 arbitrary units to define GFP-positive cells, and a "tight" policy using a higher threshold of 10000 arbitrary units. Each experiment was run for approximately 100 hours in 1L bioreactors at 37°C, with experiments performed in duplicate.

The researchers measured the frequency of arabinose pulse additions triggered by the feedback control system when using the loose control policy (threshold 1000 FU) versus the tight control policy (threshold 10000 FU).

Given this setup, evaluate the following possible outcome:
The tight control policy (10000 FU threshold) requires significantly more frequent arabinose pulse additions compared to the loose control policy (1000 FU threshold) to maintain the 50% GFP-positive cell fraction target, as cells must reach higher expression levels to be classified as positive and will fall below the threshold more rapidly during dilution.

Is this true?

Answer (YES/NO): YES